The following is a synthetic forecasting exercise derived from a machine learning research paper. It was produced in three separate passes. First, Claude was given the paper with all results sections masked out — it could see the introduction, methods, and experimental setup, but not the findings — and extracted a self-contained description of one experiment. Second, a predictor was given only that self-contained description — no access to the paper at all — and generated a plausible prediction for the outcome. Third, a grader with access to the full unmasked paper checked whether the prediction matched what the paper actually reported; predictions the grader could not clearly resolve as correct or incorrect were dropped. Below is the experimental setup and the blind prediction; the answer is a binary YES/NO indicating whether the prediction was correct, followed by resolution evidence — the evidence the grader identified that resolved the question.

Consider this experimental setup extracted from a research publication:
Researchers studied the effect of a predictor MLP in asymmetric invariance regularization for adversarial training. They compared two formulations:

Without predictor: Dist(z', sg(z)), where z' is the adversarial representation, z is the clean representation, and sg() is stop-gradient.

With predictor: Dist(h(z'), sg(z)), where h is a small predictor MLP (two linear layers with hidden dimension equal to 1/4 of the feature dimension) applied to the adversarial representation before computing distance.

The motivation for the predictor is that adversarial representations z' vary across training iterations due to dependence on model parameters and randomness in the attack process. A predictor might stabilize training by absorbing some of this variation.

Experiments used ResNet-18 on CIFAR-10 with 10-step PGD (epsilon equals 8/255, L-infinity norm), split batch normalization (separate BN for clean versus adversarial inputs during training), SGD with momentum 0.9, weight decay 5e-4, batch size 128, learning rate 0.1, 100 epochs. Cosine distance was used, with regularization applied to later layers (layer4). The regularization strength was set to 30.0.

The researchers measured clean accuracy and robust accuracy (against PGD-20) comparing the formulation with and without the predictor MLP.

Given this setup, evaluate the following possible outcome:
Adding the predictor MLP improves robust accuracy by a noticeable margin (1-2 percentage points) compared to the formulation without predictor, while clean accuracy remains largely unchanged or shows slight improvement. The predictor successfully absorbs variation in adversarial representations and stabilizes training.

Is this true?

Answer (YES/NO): NO